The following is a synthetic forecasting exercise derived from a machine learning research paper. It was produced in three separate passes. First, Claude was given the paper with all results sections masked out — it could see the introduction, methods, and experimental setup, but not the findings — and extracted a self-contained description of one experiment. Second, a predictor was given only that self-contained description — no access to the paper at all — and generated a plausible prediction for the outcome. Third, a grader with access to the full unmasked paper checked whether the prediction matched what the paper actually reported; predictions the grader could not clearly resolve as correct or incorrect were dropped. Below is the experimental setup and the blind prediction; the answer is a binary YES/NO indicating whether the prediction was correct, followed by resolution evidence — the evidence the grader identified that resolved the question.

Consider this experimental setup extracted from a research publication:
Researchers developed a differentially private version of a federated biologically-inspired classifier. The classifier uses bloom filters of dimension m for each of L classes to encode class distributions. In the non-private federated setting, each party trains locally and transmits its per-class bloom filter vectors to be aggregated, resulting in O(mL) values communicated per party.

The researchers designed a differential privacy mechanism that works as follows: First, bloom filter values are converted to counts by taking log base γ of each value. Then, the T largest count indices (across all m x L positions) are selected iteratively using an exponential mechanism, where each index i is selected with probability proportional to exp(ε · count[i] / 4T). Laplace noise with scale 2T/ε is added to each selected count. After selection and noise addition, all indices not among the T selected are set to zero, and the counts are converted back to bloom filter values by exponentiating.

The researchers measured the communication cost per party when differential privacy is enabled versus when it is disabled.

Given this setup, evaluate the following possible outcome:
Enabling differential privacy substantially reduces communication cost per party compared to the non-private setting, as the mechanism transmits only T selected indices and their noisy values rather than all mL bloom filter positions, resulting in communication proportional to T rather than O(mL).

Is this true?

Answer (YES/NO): YES